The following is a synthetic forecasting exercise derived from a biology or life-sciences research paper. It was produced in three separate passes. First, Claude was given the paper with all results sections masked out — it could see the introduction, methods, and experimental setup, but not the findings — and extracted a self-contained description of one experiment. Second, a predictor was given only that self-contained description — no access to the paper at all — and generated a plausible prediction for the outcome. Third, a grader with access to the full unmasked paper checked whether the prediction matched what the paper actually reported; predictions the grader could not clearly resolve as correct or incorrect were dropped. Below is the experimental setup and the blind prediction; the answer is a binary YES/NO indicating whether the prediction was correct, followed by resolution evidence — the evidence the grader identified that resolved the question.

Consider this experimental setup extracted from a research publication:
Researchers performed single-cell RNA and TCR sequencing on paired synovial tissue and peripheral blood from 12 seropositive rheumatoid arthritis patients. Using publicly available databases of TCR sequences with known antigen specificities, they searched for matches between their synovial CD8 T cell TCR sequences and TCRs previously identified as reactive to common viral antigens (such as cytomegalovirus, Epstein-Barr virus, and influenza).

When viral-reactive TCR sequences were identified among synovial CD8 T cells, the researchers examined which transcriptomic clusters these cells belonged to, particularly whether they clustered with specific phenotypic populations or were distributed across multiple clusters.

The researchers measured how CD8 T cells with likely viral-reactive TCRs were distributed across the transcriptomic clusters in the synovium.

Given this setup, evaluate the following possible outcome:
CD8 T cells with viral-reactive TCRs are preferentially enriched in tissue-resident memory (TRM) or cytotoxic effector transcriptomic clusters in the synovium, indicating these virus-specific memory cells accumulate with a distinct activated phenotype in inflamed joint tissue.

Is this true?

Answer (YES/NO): NO